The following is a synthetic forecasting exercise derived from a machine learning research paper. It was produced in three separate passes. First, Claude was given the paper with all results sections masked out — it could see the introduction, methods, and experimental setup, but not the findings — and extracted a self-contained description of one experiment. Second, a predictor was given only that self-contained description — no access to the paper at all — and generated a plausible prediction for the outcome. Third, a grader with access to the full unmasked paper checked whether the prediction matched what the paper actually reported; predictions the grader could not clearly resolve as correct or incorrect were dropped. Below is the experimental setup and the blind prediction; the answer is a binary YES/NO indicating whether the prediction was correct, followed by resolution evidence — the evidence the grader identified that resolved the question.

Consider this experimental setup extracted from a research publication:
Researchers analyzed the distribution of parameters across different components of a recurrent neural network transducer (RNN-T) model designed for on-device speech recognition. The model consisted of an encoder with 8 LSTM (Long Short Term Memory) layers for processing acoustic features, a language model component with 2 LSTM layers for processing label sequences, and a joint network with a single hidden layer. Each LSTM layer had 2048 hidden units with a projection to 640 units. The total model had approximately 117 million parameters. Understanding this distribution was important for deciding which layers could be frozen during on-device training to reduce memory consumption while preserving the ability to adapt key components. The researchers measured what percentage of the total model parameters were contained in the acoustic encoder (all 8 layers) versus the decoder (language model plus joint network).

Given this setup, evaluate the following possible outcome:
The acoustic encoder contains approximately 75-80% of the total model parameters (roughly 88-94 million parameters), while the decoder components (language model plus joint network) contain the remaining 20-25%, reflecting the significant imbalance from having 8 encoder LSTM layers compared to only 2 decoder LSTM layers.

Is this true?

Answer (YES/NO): NO